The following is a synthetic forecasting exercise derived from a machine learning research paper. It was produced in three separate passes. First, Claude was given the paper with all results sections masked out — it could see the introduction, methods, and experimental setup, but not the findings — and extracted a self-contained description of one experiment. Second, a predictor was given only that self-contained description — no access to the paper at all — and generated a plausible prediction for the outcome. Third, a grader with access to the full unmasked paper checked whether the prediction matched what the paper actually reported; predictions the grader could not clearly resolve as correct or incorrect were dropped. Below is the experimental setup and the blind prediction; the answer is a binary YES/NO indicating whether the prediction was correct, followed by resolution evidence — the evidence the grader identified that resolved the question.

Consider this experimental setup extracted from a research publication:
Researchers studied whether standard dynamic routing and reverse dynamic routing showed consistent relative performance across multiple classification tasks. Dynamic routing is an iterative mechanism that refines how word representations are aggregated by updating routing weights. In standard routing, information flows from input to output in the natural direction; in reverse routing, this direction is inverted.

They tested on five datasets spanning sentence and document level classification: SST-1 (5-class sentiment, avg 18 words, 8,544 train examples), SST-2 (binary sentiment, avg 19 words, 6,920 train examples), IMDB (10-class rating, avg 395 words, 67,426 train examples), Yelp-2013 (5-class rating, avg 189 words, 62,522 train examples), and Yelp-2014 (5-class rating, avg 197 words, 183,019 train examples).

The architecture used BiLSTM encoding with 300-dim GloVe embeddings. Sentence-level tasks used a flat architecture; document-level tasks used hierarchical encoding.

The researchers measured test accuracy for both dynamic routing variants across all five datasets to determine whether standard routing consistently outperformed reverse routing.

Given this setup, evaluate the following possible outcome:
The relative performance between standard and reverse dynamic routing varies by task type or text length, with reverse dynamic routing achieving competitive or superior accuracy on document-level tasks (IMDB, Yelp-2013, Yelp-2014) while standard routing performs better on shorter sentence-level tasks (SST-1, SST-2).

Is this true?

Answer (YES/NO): NO